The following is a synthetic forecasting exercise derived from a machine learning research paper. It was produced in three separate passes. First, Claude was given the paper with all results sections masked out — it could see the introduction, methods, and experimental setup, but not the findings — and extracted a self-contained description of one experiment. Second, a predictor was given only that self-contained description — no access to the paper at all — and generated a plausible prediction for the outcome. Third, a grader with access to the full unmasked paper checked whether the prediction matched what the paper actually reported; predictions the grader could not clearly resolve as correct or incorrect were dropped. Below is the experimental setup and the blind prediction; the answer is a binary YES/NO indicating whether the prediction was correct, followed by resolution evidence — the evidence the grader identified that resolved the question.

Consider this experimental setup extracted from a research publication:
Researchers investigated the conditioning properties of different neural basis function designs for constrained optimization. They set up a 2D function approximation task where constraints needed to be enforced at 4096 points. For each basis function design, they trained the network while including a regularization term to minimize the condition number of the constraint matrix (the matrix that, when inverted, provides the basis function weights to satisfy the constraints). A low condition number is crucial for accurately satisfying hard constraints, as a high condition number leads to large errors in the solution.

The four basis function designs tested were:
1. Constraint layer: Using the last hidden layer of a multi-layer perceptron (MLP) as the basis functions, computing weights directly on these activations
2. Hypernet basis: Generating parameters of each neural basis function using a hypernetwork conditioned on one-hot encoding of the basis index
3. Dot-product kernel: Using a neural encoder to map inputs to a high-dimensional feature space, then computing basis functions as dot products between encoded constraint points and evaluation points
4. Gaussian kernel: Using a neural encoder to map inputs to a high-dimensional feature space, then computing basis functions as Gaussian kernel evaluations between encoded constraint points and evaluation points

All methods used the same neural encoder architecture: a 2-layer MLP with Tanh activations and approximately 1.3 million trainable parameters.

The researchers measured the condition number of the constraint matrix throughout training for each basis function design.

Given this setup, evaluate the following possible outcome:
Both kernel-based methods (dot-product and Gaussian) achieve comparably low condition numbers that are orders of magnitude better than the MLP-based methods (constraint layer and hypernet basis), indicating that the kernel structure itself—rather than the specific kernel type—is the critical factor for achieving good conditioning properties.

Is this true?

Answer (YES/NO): NO